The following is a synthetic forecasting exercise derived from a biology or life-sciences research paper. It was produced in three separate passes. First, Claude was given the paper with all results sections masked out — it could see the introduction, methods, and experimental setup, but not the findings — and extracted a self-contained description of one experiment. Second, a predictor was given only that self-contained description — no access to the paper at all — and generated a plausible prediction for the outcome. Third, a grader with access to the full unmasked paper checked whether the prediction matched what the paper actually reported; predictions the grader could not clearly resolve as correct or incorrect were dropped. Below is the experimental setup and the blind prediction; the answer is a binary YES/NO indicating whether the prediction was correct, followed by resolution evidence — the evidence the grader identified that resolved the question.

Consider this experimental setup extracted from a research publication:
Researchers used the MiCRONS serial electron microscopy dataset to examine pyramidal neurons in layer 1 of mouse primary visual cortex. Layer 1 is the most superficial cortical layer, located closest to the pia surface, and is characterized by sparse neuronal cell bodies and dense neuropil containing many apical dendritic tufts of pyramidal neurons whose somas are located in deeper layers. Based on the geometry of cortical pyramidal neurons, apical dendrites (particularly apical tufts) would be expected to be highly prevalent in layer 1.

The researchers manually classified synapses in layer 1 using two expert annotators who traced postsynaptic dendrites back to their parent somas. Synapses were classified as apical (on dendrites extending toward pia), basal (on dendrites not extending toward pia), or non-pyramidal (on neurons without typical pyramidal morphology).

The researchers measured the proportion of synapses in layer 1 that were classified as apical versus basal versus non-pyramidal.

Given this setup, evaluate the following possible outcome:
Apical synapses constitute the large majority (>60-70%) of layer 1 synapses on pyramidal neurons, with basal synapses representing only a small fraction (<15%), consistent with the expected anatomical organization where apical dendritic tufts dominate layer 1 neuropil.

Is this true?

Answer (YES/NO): YES